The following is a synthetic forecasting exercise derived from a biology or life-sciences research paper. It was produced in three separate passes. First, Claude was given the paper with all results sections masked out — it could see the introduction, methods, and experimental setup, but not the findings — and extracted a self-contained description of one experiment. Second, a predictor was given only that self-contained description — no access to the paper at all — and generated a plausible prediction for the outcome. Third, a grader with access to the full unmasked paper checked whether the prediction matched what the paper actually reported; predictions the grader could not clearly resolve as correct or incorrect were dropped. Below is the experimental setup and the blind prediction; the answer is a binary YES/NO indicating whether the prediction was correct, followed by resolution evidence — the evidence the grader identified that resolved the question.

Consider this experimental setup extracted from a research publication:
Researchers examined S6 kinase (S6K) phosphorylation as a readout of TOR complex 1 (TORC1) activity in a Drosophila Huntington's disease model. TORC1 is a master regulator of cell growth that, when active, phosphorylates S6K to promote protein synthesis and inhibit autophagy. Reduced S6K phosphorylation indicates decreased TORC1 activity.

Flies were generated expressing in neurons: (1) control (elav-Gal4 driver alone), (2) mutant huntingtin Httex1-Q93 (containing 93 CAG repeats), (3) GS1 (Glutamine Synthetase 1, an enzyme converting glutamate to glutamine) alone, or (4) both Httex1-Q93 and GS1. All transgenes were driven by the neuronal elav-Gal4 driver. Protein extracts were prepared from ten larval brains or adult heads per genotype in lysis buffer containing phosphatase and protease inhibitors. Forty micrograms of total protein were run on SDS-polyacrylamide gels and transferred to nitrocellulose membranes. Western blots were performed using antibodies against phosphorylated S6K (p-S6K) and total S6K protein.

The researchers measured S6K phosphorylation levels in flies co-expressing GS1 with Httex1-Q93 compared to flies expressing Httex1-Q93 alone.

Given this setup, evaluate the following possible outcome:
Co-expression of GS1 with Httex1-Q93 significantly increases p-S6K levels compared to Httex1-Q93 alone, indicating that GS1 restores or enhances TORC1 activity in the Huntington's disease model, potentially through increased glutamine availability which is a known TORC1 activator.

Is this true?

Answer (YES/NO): NO